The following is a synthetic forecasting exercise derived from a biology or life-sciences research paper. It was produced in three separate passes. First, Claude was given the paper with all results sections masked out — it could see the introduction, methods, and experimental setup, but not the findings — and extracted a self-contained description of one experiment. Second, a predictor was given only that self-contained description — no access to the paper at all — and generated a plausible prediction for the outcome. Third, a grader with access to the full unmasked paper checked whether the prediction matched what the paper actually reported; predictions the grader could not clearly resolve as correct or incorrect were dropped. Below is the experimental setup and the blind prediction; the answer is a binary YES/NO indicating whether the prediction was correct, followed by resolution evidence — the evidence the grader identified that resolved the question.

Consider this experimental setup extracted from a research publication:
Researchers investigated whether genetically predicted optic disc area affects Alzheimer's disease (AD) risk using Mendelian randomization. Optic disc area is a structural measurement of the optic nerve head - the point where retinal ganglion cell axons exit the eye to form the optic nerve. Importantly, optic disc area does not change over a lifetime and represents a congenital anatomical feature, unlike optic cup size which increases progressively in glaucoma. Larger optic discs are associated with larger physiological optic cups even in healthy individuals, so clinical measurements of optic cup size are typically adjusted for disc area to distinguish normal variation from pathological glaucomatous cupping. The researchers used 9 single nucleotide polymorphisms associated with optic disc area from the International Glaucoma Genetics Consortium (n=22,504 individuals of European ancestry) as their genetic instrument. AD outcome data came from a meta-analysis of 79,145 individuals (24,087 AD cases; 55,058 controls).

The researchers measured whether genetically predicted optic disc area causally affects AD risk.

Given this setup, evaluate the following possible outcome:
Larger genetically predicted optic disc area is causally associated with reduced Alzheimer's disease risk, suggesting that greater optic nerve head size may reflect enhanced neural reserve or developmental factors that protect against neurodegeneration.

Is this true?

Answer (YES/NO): YES